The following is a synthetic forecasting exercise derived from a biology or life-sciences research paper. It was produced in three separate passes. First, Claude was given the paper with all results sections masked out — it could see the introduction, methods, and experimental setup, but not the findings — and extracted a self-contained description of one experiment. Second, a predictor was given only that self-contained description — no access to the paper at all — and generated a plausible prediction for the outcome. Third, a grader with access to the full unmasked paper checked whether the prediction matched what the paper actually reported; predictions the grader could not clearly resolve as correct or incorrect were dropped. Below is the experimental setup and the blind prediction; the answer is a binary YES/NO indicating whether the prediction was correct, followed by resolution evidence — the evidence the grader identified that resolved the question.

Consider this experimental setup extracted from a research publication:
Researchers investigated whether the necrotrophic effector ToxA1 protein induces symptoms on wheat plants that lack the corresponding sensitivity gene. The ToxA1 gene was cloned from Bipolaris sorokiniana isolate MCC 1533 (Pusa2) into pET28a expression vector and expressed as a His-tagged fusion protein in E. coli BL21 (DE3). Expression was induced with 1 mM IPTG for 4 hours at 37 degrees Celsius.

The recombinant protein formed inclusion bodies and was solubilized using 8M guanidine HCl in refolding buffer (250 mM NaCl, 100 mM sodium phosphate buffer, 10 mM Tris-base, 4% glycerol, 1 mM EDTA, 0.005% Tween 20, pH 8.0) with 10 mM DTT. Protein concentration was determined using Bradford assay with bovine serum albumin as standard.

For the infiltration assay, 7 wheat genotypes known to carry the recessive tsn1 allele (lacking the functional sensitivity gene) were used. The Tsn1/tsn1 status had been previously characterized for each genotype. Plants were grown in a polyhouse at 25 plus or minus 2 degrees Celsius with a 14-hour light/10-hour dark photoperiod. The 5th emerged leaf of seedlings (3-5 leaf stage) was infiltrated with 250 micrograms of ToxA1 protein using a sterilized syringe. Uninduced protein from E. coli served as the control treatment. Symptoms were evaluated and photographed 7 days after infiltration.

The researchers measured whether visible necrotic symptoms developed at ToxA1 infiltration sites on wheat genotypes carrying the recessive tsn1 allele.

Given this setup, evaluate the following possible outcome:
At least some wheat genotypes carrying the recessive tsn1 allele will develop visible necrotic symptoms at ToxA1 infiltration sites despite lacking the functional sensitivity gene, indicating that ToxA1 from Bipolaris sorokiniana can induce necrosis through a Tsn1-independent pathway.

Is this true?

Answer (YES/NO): NO